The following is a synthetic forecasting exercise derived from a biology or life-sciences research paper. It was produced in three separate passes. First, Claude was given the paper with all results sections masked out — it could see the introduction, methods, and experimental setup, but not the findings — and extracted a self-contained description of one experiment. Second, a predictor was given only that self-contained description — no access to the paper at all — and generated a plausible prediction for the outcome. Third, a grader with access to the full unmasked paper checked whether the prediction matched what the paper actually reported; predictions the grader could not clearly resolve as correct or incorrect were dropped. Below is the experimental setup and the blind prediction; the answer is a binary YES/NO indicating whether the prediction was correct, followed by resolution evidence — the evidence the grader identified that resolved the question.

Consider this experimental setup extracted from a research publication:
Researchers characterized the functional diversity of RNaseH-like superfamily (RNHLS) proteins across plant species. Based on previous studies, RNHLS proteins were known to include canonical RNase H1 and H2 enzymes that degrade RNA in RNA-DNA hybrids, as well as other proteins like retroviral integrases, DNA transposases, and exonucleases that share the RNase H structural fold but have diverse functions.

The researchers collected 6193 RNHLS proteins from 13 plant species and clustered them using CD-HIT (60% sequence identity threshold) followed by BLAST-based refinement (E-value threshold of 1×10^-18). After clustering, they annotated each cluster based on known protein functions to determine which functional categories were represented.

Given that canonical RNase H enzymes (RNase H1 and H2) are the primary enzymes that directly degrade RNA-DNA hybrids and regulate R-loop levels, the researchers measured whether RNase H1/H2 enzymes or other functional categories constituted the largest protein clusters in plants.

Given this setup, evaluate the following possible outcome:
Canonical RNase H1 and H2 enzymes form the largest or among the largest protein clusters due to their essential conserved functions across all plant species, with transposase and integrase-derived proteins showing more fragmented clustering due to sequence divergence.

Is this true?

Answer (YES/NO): NO